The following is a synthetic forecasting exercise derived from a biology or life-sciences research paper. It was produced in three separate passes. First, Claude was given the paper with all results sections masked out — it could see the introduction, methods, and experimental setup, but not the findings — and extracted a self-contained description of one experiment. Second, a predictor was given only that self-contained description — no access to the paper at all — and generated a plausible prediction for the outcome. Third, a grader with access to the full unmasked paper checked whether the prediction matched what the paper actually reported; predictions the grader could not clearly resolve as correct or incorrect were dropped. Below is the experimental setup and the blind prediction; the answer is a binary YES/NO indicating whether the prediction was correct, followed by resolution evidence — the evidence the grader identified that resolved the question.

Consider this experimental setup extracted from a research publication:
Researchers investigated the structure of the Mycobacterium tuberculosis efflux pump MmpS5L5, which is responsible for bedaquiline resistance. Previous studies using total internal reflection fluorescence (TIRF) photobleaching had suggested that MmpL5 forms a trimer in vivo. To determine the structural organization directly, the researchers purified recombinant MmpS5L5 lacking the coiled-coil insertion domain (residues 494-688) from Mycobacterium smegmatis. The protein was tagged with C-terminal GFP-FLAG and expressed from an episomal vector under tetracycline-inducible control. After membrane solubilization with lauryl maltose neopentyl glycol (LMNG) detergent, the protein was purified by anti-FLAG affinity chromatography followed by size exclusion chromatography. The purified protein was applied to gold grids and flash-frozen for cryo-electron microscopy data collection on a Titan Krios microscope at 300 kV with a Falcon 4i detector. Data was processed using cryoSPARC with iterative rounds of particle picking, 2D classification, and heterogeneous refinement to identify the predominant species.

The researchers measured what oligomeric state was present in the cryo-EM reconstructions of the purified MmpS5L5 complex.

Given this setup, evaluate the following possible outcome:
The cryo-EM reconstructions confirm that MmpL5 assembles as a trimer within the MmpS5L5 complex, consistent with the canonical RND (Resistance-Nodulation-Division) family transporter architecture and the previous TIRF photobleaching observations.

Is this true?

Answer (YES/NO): NO